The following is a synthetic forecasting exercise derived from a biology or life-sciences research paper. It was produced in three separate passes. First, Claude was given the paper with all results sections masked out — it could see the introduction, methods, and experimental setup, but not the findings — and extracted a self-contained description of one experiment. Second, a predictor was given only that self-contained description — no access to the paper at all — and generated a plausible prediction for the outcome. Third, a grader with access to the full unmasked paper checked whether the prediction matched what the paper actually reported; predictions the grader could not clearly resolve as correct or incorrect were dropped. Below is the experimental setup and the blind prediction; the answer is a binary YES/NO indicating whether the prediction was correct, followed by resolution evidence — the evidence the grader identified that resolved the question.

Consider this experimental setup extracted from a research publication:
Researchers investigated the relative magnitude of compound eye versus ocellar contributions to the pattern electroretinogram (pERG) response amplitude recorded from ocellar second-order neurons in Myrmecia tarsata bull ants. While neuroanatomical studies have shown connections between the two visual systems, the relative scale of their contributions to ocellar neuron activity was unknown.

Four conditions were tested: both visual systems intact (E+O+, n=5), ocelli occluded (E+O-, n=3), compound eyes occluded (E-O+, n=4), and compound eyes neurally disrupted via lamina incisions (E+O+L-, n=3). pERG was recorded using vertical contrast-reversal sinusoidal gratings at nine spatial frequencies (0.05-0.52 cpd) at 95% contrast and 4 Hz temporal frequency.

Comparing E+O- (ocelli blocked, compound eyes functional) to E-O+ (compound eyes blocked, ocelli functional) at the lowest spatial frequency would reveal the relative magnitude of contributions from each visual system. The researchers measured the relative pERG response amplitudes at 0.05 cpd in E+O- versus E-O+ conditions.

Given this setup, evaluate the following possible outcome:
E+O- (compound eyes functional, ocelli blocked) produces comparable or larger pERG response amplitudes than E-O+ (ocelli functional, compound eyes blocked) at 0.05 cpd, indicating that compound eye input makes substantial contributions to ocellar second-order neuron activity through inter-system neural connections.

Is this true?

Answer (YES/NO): YES